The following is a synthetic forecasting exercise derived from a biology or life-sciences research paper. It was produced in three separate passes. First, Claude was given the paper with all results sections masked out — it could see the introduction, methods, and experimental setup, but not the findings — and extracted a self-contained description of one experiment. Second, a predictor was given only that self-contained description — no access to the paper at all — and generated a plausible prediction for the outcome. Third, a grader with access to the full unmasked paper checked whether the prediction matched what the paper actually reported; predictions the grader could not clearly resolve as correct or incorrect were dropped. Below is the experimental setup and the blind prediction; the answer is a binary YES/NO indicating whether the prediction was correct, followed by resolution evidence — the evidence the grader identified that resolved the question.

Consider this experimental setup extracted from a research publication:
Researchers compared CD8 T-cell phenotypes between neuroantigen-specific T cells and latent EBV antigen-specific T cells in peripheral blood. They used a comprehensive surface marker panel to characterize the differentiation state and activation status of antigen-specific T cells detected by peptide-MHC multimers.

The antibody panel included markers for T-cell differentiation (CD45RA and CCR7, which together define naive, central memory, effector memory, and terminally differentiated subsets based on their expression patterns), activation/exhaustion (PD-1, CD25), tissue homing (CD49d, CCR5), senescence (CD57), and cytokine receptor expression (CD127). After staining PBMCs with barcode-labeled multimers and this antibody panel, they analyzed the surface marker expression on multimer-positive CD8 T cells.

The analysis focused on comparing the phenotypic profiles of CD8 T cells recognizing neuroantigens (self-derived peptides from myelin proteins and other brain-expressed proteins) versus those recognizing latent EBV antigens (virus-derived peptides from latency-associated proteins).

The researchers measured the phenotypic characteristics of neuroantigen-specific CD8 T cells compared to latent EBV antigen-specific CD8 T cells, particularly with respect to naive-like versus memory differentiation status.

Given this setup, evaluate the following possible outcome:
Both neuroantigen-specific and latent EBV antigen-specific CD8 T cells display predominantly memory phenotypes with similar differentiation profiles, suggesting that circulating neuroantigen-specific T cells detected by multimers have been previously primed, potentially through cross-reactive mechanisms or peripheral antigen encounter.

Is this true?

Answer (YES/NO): NO